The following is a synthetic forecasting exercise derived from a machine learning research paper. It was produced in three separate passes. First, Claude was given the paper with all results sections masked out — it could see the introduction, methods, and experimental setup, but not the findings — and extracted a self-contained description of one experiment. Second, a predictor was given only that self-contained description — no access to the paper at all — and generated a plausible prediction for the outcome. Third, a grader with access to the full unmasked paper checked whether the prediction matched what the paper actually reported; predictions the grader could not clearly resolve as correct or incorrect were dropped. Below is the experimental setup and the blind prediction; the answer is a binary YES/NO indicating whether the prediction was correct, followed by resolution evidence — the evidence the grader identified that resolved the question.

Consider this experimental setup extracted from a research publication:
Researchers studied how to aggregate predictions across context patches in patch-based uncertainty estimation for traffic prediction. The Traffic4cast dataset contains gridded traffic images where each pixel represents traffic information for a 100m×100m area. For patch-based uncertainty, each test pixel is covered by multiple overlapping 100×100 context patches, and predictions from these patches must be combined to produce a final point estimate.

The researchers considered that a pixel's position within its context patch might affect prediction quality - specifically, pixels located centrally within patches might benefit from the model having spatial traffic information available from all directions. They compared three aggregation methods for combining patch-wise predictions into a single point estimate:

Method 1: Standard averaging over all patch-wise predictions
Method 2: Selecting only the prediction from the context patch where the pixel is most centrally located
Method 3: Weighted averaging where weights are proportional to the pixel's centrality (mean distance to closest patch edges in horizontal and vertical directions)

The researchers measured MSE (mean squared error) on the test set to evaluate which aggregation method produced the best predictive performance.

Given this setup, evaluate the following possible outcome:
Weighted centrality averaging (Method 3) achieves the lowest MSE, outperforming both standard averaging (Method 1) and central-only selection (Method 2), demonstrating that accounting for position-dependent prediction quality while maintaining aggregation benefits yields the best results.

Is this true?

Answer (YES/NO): NO